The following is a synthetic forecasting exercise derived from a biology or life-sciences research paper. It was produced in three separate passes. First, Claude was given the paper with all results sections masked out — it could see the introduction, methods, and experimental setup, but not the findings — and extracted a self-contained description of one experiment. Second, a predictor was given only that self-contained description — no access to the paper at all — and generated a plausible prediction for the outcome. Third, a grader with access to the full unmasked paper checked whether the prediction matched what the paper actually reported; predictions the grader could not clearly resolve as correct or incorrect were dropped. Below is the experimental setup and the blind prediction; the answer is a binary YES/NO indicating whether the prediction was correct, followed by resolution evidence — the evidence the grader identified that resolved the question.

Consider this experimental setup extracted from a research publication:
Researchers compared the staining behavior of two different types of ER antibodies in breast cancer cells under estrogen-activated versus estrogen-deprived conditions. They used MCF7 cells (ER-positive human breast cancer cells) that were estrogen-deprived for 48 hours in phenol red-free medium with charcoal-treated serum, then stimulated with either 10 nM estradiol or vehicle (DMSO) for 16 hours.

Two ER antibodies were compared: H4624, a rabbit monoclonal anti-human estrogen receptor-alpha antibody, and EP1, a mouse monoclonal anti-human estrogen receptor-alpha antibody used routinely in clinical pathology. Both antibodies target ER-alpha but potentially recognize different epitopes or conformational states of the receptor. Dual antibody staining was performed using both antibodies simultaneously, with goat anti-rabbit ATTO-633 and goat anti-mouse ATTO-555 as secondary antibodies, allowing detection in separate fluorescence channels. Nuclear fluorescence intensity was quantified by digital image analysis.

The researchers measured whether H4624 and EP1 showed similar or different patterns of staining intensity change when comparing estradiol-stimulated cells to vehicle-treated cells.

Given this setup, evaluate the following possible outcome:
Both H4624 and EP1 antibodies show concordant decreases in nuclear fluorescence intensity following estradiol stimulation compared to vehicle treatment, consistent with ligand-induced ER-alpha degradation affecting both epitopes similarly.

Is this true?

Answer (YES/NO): NO